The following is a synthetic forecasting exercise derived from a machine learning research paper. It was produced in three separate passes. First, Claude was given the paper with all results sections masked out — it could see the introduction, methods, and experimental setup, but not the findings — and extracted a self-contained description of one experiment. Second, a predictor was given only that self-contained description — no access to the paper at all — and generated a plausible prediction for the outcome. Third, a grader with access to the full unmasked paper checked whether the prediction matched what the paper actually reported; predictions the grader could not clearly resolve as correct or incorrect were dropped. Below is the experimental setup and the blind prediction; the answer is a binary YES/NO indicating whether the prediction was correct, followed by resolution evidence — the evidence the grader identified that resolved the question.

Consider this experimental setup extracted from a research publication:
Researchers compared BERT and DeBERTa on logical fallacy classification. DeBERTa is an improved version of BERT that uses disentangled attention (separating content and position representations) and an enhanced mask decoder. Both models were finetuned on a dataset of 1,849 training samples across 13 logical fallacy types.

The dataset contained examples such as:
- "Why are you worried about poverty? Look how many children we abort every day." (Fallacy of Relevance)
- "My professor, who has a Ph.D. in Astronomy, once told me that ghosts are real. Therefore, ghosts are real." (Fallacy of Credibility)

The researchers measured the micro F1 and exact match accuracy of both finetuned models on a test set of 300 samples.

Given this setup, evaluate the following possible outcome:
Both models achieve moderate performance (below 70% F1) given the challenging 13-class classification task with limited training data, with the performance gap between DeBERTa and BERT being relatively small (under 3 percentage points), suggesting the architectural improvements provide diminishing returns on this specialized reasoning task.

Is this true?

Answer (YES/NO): NO